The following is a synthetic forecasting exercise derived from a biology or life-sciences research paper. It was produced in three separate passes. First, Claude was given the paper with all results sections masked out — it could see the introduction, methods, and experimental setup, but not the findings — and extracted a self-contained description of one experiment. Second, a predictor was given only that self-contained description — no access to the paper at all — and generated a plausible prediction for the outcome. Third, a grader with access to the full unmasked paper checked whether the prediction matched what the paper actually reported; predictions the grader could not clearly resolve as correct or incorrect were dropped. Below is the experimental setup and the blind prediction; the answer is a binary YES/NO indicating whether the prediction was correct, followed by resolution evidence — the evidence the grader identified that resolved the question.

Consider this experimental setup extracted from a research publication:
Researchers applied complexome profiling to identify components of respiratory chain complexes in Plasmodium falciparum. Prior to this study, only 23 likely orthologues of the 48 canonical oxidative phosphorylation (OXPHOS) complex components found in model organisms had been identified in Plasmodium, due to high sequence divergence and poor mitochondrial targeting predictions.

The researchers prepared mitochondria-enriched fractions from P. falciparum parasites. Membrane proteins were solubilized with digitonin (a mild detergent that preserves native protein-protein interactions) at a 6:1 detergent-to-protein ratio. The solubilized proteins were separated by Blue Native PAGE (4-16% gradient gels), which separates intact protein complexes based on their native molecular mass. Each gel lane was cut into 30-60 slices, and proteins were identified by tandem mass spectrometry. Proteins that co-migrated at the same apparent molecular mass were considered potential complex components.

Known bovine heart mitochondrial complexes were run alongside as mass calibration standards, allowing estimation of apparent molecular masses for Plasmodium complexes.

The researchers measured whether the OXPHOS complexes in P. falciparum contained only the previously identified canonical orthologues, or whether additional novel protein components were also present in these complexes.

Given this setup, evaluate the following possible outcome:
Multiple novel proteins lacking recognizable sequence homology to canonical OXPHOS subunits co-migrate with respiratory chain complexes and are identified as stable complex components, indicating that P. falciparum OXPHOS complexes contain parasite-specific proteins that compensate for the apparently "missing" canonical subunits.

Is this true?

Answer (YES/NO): YES